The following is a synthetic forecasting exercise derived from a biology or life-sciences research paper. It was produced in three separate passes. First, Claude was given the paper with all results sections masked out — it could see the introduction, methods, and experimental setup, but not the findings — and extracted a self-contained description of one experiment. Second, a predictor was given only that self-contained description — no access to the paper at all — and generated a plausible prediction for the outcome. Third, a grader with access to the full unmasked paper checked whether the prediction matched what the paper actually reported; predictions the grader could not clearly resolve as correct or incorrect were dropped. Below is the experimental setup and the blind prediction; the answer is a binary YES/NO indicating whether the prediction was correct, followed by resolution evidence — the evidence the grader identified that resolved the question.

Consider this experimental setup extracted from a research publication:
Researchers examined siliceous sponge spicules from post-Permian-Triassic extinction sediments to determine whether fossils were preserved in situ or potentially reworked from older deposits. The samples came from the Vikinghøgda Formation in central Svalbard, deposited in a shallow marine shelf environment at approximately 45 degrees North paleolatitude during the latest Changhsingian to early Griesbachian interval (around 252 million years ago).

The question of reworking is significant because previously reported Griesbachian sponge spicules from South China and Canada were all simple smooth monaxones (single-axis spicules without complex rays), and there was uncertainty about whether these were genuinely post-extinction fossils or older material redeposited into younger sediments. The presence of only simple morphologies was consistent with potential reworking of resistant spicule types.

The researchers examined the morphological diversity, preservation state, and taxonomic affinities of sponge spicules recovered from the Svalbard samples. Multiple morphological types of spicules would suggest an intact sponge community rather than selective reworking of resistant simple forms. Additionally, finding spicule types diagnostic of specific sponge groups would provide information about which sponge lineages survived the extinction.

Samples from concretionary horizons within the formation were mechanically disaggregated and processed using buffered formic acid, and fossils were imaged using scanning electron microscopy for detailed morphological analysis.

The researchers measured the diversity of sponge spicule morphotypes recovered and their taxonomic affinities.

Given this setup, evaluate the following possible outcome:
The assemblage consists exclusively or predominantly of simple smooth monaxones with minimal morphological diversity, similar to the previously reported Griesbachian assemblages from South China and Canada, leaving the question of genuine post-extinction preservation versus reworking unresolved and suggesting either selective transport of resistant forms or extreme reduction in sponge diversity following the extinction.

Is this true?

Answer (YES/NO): NO